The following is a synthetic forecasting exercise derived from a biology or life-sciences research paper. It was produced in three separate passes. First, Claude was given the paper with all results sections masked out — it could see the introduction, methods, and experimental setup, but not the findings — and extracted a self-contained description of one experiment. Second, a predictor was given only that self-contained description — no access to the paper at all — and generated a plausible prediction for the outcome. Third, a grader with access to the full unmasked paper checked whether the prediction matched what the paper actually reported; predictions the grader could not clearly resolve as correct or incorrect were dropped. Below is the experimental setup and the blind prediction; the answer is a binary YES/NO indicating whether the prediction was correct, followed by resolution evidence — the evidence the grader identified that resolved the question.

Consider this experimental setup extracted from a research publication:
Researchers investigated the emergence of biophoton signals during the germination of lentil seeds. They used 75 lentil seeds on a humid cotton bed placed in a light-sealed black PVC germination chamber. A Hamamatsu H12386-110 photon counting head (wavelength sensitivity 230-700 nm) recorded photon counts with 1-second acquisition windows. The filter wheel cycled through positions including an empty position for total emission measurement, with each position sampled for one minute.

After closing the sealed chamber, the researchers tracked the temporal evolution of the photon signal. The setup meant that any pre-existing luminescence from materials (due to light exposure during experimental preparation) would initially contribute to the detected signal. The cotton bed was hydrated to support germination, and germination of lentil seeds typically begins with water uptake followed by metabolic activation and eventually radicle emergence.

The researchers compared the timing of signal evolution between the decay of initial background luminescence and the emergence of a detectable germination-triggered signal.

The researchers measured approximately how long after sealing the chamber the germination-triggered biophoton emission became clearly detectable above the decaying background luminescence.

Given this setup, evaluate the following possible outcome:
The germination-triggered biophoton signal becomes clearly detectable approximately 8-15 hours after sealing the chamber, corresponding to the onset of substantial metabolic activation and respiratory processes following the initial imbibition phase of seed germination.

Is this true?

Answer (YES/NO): YES